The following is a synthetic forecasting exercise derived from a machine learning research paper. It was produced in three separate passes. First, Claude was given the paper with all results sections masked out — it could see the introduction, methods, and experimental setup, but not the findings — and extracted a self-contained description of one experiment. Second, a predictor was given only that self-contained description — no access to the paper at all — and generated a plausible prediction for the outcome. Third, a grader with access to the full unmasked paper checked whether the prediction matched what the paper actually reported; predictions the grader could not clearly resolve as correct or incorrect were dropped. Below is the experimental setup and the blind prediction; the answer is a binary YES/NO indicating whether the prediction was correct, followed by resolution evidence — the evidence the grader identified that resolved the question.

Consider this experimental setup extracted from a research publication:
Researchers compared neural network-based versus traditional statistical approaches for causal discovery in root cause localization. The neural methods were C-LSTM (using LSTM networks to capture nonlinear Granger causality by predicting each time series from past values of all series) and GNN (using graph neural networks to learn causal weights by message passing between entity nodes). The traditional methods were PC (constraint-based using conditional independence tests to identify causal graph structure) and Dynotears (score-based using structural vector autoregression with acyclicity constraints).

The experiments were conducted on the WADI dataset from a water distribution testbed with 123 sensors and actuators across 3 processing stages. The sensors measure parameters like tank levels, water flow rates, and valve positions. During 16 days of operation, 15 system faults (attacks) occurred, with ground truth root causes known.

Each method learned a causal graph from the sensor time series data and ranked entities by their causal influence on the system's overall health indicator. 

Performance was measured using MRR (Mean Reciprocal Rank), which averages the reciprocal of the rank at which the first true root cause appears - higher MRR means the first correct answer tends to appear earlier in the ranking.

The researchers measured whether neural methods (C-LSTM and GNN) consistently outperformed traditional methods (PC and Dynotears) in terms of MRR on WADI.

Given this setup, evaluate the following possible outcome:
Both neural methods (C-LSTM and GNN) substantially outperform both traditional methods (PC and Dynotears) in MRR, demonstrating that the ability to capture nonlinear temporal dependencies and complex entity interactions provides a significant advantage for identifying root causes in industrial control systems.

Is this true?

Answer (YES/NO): NO